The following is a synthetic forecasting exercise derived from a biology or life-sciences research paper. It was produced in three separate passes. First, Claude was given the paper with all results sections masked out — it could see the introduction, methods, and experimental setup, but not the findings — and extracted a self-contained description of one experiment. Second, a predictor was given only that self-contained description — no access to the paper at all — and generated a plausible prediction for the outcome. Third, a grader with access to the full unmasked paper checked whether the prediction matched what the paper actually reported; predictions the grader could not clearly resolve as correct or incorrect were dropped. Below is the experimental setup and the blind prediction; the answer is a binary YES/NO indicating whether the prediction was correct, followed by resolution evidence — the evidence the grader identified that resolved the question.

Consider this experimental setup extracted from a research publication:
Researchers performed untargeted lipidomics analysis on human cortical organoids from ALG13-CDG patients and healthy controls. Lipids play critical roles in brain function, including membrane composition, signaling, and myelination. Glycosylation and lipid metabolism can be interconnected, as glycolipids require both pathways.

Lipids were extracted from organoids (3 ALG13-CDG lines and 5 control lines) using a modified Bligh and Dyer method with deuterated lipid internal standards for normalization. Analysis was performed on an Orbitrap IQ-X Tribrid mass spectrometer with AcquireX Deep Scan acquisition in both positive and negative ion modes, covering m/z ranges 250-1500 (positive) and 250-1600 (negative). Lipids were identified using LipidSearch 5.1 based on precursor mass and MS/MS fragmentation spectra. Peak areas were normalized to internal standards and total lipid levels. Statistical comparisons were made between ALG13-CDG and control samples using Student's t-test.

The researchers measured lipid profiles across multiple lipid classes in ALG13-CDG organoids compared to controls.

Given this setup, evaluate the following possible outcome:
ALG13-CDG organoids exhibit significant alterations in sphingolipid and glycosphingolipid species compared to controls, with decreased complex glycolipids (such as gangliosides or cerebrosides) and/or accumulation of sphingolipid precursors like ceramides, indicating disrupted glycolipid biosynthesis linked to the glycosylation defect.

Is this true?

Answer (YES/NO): NO